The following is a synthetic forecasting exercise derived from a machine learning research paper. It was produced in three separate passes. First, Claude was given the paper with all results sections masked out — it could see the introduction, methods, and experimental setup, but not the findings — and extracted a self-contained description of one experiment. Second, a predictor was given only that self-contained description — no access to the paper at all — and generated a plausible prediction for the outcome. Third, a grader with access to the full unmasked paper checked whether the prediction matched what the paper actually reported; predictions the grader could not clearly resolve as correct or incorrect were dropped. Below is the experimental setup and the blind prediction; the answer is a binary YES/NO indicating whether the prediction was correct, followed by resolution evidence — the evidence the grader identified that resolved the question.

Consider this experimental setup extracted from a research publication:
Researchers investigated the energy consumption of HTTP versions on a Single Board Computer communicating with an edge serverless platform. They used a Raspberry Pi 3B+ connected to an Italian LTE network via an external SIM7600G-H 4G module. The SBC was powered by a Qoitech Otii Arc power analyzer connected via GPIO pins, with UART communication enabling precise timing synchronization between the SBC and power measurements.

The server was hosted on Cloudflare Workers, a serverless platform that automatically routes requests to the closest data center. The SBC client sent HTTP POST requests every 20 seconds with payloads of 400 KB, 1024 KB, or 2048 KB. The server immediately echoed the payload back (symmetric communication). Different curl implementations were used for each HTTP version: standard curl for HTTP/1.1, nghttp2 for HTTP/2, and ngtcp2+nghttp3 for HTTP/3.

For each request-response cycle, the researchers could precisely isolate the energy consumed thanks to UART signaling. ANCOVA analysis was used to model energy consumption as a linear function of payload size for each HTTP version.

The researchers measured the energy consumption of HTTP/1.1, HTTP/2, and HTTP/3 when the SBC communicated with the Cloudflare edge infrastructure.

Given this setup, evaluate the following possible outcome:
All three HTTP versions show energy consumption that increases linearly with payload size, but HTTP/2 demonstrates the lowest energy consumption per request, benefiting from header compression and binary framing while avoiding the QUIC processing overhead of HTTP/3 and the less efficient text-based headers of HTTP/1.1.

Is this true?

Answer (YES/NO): NO